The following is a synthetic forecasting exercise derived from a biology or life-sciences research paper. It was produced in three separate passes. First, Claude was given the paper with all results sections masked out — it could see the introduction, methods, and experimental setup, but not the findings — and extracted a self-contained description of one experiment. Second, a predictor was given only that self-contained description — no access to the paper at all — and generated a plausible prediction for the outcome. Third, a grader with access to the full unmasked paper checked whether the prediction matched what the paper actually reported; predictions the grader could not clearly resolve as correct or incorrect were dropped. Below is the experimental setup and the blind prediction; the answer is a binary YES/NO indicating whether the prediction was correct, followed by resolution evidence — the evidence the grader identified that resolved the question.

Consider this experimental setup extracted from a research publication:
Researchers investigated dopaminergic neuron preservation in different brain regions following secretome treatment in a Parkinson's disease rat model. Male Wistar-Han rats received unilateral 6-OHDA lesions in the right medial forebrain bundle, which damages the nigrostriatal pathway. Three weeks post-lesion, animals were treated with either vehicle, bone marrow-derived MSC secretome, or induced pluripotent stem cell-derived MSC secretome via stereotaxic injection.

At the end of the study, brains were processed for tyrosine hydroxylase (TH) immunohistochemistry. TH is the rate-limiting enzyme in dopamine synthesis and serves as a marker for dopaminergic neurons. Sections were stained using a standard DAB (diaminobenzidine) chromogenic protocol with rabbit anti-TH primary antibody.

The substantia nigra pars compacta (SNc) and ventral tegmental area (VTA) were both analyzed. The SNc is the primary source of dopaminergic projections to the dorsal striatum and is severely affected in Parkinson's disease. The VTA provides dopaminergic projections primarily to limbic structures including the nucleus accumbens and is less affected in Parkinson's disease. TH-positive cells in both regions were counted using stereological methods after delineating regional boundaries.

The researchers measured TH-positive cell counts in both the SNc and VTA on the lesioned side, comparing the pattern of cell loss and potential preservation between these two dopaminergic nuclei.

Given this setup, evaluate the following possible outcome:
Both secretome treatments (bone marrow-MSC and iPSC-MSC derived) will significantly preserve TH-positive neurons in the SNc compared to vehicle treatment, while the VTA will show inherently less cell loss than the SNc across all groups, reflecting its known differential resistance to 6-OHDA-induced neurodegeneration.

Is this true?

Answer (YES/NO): NO